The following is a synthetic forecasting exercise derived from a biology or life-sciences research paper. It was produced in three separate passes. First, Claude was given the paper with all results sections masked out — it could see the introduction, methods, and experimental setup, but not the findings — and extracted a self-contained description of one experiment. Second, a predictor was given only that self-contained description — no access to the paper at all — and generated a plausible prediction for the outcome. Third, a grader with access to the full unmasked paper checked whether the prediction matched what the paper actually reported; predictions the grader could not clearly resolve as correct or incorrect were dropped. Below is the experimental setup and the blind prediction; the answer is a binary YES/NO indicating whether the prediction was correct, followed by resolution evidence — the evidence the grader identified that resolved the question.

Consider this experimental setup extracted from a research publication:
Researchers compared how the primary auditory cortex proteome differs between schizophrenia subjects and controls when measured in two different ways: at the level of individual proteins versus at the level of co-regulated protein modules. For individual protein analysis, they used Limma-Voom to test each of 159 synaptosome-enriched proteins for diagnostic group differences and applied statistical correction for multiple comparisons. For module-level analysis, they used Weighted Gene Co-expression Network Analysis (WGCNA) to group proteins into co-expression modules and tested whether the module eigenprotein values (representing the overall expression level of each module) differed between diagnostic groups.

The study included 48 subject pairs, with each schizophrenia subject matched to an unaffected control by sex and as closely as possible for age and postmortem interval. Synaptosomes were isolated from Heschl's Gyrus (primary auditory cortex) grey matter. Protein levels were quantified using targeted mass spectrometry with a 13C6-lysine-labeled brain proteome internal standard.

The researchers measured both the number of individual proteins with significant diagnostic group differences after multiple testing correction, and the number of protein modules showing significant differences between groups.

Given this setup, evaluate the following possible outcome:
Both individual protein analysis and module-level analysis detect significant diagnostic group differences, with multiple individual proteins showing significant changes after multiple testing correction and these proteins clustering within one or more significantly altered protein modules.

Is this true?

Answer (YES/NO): YES